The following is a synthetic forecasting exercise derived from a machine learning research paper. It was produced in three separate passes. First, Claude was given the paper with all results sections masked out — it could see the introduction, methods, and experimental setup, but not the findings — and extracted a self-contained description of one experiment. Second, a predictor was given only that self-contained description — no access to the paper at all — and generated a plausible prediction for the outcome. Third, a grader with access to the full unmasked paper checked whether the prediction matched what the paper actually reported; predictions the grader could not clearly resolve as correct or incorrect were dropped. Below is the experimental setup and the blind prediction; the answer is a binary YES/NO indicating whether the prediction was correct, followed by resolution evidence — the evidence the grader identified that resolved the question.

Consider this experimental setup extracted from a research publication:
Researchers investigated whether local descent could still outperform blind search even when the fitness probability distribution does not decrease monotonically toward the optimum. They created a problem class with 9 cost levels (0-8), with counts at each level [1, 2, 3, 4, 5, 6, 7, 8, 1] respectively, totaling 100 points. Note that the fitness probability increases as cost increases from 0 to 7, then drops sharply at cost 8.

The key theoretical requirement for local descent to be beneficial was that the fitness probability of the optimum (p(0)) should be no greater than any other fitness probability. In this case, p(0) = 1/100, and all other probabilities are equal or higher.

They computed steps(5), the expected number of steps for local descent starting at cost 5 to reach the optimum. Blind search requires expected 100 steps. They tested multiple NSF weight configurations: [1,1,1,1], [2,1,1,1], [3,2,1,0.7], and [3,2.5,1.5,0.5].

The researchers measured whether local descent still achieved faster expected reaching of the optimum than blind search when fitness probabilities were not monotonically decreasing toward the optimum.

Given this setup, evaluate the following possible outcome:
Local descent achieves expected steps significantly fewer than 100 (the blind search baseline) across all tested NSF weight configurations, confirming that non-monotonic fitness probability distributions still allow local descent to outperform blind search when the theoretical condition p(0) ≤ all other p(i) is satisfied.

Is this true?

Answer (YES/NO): NO